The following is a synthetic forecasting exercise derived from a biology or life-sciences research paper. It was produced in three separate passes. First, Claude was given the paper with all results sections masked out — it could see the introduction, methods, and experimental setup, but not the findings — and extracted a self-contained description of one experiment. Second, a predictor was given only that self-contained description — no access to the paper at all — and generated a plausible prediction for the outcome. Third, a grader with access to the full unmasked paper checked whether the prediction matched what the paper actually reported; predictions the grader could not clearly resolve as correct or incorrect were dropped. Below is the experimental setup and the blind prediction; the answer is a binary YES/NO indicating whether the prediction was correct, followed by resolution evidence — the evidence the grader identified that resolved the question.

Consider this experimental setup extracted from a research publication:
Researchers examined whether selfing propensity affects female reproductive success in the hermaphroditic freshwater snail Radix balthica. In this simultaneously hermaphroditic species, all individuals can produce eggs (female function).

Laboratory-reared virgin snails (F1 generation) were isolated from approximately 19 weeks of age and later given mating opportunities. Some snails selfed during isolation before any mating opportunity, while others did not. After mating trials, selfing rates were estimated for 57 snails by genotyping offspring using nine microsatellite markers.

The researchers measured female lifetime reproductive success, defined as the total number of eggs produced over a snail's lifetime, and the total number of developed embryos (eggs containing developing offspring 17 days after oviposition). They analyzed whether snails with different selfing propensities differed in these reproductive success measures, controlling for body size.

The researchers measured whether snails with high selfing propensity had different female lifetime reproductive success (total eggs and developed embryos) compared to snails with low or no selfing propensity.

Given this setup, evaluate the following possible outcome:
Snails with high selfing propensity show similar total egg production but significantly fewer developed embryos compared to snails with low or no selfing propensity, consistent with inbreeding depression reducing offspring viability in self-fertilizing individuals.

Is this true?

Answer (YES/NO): NO